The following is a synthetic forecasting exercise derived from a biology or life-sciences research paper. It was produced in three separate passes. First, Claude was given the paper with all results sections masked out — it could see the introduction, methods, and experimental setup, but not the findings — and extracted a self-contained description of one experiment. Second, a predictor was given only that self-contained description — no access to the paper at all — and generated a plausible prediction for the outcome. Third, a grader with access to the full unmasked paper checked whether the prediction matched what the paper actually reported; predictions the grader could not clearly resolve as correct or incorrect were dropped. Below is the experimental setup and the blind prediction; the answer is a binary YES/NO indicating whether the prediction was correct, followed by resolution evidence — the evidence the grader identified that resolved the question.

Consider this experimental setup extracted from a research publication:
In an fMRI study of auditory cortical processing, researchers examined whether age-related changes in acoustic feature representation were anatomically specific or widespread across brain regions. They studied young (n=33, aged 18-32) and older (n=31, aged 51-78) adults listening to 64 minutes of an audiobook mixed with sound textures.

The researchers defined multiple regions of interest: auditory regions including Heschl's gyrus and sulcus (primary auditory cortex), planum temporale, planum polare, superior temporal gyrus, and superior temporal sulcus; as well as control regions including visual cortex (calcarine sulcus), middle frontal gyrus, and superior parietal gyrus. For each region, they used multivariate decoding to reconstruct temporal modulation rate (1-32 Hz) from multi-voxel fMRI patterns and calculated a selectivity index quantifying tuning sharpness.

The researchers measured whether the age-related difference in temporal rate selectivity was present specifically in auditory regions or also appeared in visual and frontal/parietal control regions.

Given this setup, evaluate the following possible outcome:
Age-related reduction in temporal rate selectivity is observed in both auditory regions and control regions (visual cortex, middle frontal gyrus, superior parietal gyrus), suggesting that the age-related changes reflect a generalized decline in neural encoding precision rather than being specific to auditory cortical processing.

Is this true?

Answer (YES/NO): NO